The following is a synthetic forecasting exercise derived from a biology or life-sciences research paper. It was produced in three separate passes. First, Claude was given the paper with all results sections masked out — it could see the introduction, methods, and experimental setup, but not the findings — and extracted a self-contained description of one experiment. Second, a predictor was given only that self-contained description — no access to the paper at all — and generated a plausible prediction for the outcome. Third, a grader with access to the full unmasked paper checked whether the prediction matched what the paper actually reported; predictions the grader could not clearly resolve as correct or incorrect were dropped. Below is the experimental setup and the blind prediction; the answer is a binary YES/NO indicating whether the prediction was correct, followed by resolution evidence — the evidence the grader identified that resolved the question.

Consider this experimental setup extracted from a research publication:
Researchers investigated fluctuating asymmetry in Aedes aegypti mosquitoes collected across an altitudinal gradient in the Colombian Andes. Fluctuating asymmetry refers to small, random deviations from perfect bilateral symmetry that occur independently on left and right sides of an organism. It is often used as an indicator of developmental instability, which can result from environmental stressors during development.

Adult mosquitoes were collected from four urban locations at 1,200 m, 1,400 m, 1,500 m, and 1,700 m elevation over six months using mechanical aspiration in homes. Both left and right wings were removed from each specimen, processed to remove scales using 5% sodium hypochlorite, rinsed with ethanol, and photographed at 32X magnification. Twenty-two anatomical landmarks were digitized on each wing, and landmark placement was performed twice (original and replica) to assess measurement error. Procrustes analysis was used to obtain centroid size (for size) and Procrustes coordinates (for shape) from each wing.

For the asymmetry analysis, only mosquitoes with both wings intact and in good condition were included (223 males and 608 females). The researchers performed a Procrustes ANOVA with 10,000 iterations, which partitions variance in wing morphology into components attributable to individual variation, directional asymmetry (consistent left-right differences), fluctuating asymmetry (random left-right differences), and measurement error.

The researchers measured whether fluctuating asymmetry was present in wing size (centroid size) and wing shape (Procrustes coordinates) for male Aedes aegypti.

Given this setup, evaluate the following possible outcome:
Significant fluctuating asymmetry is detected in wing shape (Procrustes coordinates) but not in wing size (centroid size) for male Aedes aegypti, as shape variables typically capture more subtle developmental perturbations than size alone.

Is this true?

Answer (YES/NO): NO